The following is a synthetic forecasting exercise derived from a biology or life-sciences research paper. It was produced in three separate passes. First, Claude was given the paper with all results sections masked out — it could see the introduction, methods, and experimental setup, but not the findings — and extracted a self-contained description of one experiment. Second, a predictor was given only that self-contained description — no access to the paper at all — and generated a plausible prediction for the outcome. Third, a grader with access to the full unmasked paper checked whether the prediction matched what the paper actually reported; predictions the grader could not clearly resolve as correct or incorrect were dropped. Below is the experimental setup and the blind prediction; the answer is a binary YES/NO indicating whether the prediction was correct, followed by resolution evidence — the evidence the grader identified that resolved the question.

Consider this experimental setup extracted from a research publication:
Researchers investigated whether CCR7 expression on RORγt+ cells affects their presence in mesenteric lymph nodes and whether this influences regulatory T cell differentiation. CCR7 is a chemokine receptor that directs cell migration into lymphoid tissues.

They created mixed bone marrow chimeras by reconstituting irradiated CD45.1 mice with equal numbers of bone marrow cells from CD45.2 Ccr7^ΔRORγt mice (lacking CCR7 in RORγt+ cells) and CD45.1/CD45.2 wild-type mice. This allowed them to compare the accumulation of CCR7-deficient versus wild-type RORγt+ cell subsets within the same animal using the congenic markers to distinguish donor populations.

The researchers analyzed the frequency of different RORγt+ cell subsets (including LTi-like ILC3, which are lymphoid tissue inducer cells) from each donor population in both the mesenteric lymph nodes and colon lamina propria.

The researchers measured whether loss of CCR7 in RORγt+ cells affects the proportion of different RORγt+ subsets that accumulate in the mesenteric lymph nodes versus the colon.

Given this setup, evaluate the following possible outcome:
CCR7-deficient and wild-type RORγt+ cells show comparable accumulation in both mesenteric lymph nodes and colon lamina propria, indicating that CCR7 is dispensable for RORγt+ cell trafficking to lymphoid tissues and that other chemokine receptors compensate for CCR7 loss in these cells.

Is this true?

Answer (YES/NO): NO